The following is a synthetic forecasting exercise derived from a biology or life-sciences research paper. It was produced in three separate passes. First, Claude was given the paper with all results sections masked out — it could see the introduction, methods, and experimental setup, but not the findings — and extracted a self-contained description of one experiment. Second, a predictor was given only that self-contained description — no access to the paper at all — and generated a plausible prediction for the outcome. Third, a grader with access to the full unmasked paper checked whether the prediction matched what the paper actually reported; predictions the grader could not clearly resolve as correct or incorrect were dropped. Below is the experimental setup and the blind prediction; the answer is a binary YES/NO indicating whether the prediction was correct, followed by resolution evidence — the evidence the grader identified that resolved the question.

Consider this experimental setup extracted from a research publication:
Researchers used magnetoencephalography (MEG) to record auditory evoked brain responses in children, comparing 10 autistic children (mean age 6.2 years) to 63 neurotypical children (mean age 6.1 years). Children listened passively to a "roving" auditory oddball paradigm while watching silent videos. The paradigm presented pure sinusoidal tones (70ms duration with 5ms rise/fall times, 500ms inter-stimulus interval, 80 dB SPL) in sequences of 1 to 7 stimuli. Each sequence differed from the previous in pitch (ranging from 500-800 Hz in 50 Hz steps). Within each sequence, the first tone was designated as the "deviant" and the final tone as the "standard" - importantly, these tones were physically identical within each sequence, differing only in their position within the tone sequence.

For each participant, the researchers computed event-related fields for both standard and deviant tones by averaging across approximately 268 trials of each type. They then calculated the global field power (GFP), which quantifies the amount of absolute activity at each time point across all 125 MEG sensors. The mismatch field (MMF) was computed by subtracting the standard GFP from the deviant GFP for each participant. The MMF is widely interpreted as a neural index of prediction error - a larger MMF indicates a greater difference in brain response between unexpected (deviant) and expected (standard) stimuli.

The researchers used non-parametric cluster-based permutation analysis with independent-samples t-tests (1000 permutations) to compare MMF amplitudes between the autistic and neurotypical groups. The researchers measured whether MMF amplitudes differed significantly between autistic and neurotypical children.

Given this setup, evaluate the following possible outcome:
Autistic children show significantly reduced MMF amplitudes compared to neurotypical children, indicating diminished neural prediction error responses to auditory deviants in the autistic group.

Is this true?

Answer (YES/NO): NO